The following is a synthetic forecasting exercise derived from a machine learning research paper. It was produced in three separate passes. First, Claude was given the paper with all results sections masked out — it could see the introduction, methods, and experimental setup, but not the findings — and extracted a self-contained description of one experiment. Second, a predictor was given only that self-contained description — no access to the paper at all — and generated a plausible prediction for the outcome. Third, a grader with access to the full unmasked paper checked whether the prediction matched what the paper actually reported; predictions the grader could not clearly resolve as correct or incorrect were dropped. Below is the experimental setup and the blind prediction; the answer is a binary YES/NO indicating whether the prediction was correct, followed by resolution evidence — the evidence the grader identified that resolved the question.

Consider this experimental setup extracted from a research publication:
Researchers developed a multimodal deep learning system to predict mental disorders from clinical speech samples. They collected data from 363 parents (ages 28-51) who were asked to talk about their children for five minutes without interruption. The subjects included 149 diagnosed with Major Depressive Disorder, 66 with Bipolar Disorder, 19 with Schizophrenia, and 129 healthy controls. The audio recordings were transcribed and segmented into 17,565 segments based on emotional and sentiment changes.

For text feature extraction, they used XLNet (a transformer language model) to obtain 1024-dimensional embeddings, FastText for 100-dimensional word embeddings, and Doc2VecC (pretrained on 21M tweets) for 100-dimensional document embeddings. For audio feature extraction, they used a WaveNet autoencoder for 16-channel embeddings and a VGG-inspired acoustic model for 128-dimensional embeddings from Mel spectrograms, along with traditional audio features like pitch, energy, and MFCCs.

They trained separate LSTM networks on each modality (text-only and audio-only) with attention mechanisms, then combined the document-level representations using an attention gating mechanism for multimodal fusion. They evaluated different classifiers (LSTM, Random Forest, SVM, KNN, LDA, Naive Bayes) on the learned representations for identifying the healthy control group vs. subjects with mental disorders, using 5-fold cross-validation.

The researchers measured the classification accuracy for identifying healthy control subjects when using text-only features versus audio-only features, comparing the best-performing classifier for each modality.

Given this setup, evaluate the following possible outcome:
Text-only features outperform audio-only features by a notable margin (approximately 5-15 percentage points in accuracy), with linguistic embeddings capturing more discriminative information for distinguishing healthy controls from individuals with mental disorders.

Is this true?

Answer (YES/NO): NO